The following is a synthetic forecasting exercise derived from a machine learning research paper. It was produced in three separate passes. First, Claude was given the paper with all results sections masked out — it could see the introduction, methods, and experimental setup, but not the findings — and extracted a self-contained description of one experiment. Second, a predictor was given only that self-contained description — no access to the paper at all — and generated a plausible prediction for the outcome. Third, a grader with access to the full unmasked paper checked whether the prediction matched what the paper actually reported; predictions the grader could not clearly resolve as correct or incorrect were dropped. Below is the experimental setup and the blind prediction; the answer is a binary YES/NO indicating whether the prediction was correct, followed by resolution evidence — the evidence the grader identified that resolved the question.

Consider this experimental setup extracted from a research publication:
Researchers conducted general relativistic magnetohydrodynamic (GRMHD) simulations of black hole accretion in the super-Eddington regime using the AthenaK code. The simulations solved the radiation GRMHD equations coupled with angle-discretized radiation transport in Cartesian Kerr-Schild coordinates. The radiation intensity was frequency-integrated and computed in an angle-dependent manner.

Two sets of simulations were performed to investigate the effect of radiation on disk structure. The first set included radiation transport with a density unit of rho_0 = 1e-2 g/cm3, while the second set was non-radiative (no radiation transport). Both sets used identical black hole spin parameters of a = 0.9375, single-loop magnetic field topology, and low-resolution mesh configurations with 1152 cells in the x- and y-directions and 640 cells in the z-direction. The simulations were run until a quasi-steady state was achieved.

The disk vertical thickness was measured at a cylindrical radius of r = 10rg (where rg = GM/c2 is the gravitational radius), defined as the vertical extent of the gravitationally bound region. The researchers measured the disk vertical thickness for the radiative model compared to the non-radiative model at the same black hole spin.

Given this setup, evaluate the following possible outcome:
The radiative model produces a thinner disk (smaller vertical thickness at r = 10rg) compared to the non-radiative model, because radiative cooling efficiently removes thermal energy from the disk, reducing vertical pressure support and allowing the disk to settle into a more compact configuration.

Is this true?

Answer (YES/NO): YES